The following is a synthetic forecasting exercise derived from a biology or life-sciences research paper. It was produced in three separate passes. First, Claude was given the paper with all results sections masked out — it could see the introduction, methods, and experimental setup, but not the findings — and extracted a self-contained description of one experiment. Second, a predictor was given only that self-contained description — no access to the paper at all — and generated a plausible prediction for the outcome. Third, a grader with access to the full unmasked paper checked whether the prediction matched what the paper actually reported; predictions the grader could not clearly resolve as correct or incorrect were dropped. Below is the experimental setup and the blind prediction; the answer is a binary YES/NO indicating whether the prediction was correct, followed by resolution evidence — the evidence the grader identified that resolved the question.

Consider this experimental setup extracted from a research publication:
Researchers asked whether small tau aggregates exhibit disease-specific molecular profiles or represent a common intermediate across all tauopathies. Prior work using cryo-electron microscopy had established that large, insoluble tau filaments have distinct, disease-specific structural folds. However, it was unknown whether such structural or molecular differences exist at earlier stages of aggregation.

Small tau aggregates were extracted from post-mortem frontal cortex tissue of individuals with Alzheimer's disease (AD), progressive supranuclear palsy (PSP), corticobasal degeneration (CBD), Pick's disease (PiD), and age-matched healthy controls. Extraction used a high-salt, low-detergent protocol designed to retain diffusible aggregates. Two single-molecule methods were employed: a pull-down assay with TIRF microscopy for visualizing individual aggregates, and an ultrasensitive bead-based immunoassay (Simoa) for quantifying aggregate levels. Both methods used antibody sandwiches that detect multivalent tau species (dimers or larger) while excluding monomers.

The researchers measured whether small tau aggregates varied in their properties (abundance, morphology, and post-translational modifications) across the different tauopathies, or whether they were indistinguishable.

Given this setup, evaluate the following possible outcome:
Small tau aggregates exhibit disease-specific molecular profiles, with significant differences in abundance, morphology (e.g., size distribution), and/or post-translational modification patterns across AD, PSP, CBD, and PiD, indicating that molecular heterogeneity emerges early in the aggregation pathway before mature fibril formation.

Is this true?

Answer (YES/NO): YES